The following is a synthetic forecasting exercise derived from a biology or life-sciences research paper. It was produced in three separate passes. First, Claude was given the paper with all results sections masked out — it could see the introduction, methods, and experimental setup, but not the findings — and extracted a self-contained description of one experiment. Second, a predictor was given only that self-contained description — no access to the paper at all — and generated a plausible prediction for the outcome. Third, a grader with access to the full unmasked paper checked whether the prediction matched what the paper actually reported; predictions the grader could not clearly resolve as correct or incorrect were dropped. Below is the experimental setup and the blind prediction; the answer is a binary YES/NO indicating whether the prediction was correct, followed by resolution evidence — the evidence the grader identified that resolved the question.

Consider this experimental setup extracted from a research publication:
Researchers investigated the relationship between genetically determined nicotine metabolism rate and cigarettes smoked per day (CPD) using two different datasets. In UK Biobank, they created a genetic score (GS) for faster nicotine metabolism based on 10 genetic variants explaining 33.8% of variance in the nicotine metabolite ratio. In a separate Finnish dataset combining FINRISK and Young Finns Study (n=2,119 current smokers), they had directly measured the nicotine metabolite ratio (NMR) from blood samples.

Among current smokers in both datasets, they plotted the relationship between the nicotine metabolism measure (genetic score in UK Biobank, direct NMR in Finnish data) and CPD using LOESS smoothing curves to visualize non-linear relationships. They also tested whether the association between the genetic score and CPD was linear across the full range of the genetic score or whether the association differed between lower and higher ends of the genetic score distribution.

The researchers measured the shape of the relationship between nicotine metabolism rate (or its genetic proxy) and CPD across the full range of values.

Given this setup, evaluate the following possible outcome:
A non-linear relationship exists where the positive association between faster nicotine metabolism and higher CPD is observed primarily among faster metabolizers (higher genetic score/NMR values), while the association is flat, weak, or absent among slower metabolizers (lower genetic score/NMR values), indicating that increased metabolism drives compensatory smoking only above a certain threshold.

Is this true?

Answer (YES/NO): NO